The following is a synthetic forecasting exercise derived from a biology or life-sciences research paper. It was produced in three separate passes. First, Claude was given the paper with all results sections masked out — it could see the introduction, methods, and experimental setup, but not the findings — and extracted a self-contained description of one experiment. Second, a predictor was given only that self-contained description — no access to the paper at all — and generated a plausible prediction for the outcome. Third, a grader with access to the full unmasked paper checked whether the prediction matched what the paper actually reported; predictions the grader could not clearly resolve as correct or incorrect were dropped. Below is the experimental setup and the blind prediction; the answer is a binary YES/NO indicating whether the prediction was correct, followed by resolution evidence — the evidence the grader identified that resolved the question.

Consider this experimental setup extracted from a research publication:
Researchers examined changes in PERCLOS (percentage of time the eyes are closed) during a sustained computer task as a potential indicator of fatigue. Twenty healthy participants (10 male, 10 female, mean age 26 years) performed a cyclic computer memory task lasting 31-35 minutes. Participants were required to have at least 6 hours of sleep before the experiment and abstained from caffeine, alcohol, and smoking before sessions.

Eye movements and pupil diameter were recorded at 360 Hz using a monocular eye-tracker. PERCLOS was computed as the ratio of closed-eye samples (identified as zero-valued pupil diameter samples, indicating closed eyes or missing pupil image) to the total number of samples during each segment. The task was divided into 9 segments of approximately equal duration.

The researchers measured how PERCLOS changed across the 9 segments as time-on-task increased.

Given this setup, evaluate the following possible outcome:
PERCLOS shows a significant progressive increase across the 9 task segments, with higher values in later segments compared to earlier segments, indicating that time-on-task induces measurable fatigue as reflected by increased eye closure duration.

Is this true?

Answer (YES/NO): YES